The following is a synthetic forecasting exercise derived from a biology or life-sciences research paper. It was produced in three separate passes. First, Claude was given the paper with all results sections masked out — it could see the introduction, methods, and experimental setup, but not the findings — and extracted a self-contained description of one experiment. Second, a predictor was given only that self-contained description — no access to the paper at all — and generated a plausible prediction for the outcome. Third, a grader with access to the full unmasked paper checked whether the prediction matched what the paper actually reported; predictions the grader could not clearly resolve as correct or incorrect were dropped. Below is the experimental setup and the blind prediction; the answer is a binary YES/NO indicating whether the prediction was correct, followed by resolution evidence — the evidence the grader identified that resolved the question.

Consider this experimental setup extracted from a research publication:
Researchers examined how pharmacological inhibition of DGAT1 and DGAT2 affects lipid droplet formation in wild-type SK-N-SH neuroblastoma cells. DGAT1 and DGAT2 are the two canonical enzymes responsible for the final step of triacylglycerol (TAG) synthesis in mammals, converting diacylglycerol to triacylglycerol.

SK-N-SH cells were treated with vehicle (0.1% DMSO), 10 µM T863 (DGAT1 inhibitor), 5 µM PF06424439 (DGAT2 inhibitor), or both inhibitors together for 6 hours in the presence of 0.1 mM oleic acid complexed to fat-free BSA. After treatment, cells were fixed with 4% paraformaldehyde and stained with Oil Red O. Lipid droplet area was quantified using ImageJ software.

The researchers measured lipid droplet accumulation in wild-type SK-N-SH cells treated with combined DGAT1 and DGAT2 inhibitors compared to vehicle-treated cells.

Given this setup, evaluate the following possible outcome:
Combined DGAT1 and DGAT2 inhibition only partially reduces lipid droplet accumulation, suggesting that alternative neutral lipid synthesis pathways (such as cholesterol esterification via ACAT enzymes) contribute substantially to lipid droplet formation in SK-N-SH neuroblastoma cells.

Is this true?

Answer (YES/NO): NO